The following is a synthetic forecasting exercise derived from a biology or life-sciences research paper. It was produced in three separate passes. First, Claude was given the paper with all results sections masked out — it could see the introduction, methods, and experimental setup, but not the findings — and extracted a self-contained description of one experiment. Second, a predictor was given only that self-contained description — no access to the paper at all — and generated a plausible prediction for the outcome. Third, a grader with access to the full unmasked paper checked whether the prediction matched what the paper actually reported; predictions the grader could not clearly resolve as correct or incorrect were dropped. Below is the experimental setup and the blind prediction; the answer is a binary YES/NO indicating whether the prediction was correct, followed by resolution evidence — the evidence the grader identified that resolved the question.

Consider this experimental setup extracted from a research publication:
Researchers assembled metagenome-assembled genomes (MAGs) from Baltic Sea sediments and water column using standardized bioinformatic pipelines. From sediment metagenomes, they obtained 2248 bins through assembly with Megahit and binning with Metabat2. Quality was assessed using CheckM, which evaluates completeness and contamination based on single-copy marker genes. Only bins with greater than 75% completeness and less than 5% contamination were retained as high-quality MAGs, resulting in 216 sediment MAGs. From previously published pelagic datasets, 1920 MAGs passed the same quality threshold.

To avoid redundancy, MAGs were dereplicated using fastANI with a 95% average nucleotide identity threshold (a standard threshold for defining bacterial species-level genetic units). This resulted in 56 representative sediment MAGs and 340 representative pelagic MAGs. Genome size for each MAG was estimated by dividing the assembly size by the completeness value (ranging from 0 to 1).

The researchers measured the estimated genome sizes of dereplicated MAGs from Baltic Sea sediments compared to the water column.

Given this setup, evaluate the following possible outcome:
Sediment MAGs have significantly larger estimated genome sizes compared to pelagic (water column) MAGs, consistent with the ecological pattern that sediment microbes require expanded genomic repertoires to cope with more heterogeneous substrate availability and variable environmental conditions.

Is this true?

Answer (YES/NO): YES